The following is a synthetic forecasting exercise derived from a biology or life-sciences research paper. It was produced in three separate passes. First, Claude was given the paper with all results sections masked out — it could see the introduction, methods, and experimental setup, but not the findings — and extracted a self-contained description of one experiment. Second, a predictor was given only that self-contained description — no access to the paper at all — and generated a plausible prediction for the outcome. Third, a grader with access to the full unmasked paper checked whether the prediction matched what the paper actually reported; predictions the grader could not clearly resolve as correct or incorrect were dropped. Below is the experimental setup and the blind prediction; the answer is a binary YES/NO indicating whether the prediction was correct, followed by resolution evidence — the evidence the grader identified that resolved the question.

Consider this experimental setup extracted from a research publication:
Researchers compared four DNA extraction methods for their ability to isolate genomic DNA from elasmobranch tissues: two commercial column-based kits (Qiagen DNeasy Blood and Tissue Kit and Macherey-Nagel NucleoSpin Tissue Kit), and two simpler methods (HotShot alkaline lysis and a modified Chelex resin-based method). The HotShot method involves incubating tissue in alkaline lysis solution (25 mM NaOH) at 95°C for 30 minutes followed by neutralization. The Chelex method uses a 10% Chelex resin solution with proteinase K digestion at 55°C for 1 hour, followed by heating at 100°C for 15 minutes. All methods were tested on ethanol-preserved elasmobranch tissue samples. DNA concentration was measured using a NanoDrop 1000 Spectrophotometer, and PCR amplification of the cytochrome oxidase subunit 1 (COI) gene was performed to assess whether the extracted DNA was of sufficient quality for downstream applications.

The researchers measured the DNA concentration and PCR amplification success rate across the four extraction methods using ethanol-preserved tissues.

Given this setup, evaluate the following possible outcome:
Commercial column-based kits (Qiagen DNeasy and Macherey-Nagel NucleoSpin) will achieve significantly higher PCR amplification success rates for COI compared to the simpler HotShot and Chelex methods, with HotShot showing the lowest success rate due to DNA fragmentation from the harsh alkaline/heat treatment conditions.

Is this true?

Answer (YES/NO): YES